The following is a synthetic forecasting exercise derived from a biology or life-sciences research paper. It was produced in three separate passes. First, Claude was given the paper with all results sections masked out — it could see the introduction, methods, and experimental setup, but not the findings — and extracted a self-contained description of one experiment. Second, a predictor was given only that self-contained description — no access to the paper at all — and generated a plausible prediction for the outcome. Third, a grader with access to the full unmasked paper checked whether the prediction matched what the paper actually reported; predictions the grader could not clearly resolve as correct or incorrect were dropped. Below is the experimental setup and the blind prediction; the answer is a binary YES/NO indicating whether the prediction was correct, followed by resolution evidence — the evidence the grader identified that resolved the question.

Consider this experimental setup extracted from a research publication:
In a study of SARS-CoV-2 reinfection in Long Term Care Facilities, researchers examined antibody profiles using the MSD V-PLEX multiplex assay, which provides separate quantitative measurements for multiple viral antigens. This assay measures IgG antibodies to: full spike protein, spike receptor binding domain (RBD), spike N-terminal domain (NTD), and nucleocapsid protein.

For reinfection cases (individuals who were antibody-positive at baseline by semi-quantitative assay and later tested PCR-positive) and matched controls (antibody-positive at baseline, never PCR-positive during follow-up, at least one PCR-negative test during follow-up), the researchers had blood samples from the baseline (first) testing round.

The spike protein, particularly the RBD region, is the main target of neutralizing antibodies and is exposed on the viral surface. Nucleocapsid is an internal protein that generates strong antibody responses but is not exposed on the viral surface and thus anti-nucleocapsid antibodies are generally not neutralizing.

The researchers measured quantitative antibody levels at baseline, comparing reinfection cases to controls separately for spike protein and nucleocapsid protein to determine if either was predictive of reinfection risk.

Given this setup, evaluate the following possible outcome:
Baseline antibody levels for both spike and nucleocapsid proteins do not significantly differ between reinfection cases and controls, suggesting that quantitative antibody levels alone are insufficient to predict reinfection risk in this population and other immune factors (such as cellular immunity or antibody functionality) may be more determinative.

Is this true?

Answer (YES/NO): YES